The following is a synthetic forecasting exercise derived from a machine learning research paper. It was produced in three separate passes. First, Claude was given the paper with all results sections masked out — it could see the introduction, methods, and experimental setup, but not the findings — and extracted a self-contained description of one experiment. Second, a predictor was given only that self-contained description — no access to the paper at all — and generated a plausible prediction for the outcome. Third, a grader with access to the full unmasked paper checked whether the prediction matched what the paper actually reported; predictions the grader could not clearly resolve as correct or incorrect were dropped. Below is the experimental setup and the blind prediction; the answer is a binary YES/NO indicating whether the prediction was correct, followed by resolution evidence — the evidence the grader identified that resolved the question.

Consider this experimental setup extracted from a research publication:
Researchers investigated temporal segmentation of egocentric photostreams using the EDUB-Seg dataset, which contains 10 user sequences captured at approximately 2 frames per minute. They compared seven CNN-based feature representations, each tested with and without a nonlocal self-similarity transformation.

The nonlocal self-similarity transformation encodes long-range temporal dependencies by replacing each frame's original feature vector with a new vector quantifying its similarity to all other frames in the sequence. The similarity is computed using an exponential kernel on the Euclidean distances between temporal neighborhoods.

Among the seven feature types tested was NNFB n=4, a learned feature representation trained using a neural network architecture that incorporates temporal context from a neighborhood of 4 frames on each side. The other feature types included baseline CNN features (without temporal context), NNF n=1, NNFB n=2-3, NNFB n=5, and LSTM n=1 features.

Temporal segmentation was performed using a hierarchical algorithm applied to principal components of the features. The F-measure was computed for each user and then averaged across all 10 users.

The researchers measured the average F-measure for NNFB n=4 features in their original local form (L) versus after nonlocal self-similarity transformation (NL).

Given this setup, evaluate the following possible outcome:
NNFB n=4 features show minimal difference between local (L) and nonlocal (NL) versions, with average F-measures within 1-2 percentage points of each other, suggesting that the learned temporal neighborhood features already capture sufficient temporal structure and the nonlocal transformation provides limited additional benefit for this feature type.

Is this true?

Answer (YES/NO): NO